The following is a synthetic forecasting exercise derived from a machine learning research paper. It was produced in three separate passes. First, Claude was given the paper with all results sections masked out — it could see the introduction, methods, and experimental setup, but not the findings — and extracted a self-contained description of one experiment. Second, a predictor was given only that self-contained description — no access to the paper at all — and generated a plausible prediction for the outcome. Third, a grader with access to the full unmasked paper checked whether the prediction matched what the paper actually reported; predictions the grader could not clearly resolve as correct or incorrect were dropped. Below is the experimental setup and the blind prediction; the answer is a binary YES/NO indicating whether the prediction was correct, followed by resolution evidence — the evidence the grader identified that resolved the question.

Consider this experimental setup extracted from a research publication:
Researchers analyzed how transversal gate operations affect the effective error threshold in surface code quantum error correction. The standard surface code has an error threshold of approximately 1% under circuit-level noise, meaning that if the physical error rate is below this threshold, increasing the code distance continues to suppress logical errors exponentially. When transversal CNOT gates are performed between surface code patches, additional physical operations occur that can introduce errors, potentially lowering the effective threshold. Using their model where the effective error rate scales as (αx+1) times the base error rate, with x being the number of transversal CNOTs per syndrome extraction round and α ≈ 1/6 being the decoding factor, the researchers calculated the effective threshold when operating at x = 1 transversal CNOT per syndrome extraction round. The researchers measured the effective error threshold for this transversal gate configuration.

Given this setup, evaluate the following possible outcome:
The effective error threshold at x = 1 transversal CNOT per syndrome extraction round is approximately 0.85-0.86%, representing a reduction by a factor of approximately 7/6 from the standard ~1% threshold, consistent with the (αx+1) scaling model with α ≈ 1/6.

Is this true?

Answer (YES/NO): NO